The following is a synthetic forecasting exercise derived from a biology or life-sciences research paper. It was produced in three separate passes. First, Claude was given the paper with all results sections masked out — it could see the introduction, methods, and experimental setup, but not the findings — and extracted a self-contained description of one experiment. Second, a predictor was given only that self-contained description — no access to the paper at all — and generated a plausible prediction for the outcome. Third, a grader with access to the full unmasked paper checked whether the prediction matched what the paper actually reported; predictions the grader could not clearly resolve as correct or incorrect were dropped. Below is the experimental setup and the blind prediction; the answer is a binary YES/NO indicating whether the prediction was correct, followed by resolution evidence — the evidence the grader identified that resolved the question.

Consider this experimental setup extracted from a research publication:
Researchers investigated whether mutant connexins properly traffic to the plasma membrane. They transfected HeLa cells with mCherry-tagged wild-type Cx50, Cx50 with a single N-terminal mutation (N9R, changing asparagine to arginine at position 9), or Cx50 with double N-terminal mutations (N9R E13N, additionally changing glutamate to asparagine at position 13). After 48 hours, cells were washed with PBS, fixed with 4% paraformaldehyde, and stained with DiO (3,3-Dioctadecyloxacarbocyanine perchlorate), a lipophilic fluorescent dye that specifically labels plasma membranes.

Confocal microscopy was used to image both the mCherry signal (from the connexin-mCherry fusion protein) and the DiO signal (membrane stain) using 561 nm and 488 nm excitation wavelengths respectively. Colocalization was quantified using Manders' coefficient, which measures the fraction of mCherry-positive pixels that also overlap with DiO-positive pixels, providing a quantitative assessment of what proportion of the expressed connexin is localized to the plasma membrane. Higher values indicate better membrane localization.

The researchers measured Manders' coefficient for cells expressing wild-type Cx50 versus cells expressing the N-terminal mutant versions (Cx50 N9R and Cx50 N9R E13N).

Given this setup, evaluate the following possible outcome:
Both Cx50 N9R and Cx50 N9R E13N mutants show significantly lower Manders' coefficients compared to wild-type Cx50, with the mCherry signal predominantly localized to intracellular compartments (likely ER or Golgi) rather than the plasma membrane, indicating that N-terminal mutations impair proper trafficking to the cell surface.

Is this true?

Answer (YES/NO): NO